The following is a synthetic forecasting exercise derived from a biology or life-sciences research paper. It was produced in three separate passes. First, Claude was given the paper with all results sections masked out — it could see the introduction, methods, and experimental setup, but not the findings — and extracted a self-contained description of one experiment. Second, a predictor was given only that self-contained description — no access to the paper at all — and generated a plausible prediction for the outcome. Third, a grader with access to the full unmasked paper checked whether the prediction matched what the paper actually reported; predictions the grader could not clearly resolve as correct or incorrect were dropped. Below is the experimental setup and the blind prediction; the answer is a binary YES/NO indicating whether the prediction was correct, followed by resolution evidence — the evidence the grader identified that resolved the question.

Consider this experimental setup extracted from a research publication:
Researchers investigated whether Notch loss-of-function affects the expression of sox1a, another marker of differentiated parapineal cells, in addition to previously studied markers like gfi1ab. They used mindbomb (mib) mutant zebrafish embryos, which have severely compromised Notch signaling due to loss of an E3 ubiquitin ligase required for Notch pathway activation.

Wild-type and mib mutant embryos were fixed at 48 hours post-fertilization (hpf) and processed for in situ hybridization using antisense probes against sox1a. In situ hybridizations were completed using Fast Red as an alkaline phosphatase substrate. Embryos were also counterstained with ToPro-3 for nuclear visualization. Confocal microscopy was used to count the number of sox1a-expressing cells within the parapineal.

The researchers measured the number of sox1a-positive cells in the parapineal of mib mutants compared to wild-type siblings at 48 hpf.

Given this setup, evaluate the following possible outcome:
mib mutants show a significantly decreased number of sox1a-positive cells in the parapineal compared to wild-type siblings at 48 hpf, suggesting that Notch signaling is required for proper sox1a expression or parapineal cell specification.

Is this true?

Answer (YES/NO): NO